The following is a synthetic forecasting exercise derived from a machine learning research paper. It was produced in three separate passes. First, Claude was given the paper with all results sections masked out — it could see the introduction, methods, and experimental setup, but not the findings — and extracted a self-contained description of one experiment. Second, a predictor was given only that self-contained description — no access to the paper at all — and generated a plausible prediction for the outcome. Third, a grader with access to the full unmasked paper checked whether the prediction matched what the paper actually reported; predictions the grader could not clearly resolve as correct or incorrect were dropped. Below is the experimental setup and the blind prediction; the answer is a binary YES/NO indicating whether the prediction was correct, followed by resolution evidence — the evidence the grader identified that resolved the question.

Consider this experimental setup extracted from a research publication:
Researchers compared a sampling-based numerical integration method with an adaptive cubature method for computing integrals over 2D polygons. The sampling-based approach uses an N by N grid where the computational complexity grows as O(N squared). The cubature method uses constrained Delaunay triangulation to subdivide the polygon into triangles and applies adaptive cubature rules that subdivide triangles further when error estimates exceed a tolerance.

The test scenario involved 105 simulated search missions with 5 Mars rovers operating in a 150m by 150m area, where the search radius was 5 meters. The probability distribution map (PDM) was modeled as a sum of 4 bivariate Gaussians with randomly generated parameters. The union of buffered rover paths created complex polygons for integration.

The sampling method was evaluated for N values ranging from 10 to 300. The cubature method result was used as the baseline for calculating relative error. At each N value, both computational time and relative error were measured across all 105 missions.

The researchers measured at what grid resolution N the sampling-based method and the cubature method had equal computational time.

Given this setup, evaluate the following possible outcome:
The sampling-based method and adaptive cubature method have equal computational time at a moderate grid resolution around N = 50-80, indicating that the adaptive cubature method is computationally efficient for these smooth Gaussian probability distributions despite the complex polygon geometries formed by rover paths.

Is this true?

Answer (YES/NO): NO